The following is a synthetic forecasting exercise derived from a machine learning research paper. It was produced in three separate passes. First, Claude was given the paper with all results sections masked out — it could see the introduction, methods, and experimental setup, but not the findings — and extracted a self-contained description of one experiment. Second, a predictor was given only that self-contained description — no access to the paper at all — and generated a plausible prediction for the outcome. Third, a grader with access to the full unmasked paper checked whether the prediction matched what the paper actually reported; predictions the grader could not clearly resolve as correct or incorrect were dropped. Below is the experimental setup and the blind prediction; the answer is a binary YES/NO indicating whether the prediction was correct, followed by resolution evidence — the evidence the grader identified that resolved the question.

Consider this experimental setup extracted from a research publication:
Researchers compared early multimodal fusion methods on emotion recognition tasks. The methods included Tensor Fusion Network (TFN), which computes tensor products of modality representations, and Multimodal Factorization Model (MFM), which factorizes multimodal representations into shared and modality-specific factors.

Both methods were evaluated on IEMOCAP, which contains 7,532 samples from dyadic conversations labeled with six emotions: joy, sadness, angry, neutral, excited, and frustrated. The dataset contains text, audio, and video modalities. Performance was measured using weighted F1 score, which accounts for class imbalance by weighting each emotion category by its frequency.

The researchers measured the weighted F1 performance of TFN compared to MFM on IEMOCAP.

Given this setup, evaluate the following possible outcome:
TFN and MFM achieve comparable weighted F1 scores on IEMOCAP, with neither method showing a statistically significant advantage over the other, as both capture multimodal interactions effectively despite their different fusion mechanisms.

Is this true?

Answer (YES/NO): NO